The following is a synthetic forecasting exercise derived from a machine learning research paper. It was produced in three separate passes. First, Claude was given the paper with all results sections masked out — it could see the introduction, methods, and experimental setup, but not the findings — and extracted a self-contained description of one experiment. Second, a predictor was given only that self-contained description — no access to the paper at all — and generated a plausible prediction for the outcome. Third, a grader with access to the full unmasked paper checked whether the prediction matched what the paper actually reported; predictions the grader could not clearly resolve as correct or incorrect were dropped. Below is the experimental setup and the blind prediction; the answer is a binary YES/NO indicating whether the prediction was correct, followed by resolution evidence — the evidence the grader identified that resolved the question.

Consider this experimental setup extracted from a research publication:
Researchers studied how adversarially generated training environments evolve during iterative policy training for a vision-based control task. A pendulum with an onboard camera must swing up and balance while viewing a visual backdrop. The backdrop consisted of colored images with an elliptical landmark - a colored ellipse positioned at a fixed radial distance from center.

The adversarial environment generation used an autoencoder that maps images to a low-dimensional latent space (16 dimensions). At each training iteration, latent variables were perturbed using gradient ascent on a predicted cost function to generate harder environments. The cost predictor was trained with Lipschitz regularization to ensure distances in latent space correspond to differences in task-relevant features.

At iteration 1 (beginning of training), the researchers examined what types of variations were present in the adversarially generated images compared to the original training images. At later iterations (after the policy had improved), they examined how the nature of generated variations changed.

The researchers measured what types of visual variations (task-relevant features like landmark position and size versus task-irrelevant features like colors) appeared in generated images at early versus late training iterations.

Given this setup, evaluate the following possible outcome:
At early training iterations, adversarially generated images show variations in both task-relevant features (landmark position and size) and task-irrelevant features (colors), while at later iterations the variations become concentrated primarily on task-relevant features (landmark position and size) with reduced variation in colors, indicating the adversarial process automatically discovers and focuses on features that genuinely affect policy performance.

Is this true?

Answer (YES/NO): YES